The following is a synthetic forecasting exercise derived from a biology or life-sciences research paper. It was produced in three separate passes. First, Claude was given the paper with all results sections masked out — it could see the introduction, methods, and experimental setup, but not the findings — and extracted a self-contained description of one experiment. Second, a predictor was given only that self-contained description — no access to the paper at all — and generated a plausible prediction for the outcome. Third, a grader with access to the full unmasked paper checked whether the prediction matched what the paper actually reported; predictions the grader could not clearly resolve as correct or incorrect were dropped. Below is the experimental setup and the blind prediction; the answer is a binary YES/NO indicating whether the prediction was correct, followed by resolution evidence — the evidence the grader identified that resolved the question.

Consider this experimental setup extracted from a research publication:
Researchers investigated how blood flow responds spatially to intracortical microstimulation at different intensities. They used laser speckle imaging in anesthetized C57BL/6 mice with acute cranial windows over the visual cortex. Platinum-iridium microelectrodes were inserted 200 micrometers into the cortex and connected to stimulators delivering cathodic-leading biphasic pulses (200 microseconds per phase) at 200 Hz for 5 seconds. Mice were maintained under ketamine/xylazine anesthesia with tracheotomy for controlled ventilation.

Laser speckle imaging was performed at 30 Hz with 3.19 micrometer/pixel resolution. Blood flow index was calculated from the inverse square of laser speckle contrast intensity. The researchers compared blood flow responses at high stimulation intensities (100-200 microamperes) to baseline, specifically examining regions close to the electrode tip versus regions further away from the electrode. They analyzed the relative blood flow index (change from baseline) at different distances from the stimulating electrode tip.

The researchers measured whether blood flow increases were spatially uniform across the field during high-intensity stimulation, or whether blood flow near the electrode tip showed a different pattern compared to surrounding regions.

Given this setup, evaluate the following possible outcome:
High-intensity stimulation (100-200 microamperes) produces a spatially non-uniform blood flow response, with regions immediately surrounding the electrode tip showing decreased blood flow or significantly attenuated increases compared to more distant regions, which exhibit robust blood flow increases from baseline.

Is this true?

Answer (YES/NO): YES